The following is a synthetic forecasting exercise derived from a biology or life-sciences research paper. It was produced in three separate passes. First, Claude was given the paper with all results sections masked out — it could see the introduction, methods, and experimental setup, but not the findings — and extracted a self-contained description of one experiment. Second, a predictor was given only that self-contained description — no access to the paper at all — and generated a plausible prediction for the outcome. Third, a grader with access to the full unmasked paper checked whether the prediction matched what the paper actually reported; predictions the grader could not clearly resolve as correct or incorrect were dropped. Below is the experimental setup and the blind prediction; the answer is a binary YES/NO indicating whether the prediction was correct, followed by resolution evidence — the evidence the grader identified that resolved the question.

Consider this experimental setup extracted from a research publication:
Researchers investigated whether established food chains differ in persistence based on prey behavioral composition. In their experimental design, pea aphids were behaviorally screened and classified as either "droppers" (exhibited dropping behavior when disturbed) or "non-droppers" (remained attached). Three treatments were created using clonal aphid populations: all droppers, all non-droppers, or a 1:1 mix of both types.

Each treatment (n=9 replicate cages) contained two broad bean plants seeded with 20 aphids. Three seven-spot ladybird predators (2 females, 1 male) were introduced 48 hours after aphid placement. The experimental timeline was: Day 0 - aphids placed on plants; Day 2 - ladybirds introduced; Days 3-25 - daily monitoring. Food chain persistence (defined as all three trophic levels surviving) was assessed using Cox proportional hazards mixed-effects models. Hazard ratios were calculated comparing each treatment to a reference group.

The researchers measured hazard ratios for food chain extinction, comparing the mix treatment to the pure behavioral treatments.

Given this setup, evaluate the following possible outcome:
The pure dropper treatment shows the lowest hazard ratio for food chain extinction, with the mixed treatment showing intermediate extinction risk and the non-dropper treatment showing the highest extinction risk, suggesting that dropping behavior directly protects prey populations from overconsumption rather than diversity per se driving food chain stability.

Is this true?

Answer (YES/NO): NO